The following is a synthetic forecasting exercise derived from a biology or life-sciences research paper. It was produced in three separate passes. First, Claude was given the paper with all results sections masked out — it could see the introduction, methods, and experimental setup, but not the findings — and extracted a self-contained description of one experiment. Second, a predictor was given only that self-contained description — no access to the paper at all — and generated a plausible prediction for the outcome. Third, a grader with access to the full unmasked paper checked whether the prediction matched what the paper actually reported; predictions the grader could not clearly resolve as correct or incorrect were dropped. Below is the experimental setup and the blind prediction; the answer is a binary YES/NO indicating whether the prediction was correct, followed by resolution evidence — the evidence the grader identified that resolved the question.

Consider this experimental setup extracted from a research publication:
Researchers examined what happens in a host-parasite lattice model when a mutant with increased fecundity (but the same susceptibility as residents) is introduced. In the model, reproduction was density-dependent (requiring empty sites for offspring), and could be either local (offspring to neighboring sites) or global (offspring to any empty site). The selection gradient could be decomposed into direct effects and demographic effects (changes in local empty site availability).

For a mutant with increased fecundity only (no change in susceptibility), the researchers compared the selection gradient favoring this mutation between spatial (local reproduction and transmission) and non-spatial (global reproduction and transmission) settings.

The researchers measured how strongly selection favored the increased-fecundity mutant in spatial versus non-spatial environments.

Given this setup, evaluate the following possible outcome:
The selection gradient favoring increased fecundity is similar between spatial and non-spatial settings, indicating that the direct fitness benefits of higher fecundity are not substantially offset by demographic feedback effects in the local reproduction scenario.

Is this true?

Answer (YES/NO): NO